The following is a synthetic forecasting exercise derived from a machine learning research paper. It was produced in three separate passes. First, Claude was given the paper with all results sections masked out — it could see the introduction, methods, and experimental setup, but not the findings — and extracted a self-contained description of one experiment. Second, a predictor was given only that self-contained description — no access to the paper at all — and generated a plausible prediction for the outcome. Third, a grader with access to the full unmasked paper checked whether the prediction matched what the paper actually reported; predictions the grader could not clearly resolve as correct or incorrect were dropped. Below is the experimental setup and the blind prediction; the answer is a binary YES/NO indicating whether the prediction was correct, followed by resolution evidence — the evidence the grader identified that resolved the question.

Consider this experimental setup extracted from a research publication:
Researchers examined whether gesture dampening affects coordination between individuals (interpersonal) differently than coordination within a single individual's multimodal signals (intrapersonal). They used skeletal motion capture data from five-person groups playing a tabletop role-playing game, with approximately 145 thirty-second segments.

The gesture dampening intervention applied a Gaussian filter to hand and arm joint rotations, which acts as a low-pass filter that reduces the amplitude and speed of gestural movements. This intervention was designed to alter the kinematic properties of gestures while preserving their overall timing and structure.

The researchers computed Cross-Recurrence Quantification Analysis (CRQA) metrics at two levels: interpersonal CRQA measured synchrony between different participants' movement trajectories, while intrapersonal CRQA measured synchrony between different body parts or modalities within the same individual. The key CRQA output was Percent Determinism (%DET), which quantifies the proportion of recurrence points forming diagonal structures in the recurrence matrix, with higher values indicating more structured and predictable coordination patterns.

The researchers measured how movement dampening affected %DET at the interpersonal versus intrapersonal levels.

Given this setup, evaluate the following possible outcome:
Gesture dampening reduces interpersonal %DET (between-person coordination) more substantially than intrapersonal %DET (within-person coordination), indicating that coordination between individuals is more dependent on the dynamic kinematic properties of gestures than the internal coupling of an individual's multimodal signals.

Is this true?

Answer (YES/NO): NO